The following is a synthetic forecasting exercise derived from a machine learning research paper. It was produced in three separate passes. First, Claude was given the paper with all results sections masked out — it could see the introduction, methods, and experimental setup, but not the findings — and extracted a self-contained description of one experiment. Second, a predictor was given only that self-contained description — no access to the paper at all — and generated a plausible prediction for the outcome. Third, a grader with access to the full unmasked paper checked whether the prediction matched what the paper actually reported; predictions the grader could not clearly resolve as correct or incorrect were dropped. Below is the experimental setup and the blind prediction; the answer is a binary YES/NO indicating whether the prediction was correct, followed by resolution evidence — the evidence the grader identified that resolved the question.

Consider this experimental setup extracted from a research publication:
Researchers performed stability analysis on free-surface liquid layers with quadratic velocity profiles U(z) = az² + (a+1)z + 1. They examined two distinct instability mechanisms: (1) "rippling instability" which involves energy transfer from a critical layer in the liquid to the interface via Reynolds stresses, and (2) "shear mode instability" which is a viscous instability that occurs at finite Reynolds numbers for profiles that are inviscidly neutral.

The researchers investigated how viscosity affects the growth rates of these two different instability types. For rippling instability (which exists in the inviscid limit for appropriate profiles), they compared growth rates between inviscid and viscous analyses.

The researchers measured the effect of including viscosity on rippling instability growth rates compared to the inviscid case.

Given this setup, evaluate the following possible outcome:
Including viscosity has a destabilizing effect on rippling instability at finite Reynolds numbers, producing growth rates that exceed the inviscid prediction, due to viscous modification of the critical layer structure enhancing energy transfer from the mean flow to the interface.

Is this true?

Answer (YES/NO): NO